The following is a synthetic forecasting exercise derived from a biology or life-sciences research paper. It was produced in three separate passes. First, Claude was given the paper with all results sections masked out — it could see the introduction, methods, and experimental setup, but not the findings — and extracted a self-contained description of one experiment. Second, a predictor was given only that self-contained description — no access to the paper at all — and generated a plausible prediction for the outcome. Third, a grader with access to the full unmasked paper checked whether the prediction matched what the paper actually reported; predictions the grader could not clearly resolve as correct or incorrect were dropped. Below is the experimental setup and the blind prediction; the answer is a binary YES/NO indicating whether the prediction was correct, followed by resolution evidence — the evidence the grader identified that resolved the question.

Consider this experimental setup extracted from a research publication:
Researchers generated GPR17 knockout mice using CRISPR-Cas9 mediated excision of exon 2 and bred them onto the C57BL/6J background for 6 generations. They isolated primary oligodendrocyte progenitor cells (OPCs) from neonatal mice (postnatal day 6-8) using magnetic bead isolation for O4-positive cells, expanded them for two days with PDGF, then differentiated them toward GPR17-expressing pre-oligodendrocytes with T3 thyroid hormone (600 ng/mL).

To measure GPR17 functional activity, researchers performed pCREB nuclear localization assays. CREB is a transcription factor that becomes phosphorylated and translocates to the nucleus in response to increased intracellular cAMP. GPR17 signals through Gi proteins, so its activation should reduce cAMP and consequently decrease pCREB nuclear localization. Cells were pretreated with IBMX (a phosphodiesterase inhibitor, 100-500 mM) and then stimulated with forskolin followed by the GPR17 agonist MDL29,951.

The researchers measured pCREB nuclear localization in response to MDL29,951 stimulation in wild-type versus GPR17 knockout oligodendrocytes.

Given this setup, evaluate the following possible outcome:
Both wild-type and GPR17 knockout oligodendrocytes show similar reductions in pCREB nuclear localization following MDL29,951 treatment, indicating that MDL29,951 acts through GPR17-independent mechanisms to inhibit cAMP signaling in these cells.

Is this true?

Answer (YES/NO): NO